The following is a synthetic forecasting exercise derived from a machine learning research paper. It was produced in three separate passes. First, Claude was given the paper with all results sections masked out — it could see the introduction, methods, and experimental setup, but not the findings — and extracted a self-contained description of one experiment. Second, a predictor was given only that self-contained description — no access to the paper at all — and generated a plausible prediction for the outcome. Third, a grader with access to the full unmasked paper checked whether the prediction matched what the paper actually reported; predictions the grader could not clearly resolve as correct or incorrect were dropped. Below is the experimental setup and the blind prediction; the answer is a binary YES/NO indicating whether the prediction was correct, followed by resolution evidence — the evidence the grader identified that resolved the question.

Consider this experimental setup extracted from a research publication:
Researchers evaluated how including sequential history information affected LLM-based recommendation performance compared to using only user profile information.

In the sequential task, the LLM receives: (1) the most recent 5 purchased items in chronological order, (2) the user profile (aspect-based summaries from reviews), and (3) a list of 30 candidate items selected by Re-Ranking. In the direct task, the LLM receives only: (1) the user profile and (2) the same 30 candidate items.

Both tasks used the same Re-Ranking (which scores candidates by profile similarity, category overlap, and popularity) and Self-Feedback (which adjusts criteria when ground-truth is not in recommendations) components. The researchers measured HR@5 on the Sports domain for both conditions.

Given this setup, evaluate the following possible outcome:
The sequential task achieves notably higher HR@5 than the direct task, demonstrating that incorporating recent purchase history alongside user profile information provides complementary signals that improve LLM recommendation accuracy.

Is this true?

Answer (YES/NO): YES